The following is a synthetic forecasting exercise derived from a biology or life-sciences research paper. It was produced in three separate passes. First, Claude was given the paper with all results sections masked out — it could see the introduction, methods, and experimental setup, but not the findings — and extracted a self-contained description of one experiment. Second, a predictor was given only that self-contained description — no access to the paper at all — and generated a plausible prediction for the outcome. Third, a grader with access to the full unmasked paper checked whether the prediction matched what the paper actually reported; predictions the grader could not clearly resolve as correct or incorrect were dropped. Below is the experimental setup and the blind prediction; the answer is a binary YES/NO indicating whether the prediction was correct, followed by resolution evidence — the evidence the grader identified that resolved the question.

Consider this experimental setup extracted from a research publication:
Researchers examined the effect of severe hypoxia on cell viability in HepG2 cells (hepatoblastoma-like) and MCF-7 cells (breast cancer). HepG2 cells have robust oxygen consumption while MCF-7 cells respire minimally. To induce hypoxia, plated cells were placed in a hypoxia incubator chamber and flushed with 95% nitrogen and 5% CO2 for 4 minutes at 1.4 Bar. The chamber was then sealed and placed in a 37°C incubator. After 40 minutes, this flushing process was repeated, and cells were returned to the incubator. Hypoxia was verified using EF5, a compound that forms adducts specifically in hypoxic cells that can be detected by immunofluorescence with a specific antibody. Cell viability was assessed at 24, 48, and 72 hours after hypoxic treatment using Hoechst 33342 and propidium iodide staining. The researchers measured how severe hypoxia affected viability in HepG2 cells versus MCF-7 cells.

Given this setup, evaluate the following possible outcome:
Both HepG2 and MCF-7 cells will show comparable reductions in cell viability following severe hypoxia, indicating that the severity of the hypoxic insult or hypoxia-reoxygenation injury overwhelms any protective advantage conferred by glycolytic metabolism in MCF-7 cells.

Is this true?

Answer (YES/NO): NO